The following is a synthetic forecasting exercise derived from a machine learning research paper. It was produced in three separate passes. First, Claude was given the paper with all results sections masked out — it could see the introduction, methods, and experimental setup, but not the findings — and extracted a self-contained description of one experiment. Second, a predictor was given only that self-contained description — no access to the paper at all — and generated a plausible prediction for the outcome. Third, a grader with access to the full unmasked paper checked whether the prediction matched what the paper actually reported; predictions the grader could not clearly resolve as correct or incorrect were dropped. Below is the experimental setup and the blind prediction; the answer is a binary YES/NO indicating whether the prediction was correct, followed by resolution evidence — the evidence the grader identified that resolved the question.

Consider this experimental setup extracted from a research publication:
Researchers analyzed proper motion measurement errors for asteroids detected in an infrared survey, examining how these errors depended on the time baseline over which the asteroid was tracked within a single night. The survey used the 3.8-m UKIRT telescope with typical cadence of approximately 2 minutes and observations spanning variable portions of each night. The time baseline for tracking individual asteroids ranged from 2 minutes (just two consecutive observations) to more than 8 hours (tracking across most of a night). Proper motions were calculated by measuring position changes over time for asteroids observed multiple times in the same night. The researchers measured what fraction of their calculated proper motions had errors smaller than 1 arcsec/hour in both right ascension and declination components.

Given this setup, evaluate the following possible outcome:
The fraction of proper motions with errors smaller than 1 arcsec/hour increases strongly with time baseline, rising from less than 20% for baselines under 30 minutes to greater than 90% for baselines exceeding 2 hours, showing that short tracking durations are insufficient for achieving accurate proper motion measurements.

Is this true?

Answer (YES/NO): NO